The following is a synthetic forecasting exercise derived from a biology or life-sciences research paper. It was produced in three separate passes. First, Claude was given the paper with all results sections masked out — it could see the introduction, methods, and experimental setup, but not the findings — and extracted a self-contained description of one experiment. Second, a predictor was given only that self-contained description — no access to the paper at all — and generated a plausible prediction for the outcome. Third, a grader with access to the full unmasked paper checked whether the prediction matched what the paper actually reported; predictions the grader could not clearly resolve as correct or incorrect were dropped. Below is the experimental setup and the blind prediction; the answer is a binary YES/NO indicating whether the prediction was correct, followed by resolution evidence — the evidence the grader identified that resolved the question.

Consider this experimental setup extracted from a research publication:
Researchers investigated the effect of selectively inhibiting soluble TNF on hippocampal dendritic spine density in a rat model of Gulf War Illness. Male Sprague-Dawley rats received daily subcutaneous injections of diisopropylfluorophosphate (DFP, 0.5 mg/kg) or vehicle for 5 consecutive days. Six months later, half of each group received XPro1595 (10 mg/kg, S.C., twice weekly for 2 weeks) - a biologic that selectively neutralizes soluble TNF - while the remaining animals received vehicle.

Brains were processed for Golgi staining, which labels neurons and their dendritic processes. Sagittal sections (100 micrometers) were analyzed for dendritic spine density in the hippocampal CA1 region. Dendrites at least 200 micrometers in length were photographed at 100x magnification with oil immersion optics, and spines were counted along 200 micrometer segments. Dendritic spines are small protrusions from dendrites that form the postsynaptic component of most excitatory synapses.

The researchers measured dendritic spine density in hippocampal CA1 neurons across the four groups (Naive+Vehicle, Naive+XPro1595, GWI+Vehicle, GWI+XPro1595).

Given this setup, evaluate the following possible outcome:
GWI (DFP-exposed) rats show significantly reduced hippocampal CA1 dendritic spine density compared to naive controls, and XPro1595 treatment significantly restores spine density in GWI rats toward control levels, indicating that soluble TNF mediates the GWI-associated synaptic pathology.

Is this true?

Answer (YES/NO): NO